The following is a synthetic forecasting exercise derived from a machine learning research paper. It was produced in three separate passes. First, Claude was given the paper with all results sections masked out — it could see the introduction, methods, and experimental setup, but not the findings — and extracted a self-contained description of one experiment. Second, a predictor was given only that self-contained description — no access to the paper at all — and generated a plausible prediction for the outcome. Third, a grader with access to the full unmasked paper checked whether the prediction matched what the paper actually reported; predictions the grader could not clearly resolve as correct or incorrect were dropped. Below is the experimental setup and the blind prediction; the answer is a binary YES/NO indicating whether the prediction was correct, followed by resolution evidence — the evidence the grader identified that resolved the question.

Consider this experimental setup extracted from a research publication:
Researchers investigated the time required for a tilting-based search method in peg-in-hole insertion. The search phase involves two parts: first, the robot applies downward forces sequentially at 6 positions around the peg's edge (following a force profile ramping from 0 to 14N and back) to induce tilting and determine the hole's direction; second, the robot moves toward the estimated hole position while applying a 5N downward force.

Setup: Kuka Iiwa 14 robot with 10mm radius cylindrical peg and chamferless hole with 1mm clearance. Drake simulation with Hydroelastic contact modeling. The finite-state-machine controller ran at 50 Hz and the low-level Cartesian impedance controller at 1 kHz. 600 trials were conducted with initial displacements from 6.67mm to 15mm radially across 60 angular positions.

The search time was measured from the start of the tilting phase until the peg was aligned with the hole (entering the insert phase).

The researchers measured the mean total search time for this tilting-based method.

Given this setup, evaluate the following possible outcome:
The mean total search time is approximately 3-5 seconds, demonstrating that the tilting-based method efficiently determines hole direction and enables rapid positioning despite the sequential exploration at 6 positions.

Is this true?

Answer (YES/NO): NO